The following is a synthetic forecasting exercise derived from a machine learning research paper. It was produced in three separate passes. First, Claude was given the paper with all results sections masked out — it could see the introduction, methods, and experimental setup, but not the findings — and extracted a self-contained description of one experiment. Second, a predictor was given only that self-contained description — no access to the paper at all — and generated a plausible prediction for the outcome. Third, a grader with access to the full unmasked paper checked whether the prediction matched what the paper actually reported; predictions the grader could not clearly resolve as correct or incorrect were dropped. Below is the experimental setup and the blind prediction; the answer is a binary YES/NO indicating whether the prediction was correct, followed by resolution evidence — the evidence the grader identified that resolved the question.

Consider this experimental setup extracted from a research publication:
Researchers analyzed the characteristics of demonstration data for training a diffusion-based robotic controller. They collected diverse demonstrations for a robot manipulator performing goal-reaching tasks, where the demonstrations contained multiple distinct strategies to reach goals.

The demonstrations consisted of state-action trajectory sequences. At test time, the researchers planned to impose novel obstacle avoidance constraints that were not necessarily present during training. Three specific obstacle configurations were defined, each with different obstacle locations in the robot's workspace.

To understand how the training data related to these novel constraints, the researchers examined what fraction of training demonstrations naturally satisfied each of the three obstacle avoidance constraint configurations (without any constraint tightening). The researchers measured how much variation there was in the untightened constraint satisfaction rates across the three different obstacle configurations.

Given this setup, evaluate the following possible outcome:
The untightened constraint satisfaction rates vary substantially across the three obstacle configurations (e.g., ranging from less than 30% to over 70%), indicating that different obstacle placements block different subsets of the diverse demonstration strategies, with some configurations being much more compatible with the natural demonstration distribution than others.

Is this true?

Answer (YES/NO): NO